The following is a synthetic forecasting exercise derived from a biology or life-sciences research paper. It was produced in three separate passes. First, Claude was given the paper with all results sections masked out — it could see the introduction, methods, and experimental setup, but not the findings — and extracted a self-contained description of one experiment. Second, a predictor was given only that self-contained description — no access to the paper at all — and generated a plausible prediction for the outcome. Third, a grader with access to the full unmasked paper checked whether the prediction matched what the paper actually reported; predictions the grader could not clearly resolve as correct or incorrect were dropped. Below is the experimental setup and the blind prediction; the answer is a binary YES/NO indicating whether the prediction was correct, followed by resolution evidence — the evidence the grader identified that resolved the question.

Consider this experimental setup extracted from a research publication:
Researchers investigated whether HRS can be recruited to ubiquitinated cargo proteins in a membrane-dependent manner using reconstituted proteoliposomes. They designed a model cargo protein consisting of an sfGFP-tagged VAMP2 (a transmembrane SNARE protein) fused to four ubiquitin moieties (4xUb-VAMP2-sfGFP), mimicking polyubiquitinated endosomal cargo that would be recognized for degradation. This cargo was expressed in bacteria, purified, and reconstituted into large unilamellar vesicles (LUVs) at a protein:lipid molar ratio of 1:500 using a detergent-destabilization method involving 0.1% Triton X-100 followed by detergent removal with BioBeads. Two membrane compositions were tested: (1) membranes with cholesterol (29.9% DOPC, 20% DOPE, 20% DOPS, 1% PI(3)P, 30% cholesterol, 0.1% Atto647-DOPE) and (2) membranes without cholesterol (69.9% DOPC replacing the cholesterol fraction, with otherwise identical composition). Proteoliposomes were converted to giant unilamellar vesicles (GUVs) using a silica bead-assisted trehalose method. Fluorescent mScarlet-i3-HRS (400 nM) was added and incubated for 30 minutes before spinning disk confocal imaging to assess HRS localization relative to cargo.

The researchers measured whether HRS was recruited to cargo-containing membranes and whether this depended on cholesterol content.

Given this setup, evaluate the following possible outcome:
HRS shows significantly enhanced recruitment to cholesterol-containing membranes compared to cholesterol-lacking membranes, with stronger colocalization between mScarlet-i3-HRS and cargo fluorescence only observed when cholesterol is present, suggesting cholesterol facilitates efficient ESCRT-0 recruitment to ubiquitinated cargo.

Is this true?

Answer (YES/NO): NO